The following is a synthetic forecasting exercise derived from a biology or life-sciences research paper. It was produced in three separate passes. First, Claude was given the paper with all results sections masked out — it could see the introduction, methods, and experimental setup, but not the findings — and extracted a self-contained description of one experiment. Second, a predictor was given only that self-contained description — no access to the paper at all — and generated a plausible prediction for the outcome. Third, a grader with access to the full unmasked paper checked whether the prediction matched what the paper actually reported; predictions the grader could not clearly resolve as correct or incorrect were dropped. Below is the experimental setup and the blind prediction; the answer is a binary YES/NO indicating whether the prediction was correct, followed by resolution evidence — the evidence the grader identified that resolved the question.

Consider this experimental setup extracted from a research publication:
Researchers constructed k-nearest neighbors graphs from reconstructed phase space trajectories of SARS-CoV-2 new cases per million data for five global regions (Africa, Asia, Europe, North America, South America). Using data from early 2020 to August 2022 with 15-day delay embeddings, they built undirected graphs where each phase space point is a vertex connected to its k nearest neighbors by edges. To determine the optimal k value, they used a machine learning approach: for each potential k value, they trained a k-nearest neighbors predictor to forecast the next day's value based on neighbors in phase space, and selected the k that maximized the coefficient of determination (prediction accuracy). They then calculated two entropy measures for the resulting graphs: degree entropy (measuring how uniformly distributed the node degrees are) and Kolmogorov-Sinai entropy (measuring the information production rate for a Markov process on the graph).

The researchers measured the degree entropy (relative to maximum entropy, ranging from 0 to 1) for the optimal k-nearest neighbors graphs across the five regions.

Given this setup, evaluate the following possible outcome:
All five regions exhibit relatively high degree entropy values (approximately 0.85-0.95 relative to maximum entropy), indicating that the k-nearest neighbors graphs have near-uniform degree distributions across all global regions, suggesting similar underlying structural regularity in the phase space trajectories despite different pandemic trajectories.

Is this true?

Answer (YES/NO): NO